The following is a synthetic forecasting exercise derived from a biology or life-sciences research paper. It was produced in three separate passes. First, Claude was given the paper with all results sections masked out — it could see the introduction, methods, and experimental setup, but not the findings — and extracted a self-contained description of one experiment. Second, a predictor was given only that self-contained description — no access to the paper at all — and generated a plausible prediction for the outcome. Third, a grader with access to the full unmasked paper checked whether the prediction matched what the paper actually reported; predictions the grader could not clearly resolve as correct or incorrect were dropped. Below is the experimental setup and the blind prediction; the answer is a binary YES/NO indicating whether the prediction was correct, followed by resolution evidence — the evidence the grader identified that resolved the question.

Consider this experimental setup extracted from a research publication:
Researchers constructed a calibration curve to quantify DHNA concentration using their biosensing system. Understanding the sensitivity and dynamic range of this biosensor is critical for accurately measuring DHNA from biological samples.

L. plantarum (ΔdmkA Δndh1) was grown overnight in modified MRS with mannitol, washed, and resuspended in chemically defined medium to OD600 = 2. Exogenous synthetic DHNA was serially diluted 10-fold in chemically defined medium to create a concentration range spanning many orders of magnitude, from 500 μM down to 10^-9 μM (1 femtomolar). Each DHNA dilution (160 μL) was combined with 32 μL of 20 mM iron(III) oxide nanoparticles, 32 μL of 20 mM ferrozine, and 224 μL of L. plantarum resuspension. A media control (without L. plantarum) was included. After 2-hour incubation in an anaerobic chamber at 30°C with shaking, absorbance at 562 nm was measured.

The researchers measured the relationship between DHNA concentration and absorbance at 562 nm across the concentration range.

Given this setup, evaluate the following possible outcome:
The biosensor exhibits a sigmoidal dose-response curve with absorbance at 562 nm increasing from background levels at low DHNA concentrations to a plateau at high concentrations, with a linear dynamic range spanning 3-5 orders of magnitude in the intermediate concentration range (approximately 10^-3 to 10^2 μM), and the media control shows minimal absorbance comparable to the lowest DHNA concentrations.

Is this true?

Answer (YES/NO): NO